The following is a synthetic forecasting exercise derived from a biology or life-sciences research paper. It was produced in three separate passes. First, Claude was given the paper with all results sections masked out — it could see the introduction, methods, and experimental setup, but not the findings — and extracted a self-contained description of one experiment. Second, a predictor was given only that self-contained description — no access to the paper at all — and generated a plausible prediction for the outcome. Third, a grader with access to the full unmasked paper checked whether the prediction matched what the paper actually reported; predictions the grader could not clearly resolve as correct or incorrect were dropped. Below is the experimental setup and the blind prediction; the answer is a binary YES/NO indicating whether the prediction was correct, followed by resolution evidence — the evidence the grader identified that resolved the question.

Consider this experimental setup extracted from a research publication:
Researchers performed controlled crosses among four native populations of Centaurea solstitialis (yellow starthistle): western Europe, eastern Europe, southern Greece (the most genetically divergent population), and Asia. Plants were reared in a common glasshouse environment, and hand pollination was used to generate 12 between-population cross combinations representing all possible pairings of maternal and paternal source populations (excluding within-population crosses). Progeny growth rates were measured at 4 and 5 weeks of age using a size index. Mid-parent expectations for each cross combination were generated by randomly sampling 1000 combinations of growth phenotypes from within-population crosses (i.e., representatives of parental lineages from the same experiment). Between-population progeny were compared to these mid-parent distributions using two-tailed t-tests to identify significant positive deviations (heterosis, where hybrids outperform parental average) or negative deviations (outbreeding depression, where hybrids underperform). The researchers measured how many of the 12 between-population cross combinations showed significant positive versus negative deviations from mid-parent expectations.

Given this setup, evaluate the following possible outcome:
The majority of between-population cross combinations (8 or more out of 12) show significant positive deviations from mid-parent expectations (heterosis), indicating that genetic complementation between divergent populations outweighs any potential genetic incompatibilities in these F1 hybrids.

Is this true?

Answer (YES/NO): NO